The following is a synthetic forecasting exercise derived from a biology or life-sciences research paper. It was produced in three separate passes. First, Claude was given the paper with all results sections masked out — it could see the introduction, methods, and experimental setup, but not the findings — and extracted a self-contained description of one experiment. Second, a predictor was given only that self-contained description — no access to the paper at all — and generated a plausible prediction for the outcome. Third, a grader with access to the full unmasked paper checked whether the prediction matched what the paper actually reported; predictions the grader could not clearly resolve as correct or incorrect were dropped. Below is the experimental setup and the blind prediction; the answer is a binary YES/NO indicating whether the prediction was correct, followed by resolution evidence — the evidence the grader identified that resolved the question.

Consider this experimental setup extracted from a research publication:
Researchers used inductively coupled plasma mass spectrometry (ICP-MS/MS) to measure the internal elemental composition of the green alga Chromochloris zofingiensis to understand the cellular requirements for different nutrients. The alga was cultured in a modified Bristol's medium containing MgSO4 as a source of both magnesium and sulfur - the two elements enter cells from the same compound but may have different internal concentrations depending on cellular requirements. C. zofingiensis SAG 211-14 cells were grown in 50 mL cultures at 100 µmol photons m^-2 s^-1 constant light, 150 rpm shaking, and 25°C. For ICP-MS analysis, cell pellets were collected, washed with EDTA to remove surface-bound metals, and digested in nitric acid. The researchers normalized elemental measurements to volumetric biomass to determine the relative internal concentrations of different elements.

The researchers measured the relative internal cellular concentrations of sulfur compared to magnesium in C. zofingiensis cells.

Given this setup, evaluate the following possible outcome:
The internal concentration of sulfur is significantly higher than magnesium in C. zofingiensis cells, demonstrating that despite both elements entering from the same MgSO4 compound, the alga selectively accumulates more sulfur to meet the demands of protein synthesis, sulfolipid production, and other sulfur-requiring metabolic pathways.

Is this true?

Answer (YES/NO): YES